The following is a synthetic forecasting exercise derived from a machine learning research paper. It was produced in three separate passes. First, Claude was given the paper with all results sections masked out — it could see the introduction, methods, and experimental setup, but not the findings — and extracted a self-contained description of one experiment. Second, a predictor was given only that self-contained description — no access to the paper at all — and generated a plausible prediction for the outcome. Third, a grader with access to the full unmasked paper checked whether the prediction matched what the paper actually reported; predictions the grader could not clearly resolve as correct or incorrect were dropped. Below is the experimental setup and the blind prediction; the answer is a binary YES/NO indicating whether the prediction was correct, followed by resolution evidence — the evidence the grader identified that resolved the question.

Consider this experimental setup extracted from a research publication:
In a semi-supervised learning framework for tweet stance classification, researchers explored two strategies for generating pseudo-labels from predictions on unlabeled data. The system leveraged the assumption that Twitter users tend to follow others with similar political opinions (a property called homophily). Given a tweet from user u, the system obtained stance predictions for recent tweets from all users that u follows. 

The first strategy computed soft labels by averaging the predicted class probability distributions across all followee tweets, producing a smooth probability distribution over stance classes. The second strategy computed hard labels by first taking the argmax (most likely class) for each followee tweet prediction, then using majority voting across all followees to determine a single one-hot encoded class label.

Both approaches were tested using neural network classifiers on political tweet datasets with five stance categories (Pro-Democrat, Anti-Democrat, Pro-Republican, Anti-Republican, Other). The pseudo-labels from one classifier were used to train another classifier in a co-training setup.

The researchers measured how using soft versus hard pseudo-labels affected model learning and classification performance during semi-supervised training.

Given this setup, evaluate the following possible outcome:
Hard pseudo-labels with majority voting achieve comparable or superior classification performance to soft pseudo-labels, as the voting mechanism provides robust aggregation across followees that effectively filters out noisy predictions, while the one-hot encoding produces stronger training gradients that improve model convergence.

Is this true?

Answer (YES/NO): YES